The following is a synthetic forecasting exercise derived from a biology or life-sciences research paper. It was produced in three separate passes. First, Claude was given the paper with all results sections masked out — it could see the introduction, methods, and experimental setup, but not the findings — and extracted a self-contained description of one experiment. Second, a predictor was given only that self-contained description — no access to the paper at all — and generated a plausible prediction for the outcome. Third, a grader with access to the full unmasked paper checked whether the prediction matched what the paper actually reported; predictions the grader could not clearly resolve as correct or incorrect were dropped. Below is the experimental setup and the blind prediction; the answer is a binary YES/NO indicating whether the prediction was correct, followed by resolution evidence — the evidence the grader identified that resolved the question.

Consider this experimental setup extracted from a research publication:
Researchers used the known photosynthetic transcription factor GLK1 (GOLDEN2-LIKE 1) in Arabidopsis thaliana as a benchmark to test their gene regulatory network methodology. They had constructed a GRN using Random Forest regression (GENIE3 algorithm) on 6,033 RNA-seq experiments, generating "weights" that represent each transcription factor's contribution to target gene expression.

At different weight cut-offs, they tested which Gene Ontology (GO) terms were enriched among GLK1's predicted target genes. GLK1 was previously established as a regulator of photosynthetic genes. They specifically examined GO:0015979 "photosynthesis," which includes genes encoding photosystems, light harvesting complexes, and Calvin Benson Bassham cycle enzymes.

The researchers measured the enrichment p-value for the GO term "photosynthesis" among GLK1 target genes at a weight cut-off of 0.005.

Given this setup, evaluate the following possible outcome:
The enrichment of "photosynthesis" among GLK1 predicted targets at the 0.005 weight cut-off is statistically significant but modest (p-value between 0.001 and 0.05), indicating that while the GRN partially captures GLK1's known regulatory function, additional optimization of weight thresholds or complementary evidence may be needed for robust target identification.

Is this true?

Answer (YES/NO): NO